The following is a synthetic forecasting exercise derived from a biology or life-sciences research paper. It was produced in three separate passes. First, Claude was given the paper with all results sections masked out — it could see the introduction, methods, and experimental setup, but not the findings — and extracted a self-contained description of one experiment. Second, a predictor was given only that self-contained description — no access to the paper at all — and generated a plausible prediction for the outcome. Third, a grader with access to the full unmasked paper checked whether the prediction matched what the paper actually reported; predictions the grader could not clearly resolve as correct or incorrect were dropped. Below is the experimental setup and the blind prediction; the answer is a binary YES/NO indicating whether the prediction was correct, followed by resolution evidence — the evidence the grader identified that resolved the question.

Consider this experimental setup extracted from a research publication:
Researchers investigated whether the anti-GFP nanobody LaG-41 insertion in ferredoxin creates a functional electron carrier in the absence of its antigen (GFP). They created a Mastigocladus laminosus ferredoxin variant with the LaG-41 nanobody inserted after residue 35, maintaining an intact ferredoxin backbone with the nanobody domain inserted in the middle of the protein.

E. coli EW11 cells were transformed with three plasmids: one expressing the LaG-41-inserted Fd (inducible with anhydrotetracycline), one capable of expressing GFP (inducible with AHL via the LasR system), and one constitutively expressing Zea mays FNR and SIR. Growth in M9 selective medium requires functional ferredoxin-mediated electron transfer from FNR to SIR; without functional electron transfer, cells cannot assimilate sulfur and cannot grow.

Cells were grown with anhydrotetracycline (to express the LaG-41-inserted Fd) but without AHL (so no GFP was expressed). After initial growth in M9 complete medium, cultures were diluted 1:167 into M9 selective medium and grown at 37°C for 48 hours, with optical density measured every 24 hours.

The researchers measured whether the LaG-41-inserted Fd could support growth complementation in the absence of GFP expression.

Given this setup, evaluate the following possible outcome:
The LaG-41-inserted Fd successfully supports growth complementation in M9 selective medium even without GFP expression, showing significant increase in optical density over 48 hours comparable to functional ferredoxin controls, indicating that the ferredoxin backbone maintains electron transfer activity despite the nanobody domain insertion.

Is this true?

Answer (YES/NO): NO